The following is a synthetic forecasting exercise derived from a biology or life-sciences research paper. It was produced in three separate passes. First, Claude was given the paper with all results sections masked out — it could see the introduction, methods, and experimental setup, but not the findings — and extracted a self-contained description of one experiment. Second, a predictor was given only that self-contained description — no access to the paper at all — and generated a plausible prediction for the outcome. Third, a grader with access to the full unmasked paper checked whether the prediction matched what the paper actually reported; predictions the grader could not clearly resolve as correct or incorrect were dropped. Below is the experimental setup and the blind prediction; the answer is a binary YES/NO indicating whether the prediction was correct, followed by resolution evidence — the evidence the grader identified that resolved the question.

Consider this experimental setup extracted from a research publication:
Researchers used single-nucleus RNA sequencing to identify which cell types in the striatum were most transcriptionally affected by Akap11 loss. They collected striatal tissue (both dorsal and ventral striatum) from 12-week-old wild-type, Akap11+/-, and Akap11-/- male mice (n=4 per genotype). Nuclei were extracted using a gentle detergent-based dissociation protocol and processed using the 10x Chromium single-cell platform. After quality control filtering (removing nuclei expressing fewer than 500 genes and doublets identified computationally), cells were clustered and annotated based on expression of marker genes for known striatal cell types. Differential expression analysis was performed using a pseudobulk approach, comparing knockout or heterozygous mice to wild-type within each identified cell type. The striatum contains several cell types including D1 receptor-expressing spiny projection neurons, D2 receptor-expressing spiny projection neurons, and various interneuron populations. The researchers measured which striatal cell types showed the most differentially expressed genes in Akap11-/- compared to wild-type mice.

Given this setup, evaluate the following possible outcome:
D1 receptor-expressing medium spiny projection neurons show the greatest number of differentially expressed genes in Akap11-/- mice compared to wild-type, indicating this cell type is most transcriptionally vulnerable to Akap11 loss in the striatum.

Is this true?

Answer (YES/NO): NO